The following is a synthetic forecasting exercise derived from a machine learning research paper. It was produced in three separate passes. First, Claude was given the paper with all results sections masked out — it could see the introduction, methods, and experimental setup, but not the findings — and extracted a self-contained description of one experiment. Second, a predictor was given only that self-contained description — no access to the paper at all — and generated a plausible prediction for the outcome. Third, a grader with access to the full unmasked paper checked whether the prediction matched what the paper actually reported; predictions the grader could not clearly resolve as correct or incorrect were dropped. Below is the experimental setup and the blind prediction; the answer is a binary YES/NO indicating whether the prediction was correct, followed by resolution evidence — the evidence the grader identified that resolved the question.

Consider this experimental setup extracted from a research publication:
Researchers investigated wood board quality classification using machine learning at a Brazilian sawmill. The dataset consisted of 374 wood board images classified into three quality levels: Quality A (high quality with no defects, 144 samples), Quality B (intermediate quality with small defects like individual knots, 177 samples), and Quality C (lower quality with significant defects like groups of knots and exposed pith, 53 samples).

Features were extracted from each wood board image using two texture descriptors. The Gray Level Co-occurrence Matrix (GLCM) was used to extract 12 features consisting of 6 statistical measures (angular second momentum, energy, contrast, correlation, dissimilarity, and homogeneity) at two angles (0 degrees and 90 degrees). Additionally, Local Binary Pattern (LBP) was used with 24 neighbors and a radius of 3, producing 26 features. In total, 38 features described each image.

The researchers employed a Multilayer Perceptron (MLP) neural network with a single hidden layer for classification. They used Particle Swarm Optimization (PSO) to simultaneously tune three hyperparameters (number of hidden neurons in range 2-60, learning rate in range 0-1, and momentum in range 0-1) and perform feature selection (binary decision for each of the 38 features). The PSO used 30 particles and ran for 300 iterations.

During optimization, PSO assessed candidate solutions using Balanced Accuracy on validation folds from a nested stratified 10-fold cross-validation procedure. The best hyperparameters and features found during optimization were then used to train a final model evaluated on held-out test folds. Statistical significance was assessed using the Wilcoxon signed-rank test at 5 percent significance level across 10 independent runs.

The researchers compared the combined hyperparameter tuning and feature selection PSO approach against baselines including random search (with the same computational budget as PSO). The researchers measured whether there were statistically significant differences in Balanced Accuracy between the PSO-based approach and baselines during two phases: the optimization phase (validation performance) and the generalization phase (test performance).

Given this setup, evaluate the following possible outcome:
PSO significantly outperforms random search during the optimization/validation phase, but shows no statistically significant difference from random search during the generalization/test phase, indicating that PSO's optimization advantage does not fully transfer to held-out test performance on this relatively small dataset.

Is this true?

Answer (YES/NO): NO